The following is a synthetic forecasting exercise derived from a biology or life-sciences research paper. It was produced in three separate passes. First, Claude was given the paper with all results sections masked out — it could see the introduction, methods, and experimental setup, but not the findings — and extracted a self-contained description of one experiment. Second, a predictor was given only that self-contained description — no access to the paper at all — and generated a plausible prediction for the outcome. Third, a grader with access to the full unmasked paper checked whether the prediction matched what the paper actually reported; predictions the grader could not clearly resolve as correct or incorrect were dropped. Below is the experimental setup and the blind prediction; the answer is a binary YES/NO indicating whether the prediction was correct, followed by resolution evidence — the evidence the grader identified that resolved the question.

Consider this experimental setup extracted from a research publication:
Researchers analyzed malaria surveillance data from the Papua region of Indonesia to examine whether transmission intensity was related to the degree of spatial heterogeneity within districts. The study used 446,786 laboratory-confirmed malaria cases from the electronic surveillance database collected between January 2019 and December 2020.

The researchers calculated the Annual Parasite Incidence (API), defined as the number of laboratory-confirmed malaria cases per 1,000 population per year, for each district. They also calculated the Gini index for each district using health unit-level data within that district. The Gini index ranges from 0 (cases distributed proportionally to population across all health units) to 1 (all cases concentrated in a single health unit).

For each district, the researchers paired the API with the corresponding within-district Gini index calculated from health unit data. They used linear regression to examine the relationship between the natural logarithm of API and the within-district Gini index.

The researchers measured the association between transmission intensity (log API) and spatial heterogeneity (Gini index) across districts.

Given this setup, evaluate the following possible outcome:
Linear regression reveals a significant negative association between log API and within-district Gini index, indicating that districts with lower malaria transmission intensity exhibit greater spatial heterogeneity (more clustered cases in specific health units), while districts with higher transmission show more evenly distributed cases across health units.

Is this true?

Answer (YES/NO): YES